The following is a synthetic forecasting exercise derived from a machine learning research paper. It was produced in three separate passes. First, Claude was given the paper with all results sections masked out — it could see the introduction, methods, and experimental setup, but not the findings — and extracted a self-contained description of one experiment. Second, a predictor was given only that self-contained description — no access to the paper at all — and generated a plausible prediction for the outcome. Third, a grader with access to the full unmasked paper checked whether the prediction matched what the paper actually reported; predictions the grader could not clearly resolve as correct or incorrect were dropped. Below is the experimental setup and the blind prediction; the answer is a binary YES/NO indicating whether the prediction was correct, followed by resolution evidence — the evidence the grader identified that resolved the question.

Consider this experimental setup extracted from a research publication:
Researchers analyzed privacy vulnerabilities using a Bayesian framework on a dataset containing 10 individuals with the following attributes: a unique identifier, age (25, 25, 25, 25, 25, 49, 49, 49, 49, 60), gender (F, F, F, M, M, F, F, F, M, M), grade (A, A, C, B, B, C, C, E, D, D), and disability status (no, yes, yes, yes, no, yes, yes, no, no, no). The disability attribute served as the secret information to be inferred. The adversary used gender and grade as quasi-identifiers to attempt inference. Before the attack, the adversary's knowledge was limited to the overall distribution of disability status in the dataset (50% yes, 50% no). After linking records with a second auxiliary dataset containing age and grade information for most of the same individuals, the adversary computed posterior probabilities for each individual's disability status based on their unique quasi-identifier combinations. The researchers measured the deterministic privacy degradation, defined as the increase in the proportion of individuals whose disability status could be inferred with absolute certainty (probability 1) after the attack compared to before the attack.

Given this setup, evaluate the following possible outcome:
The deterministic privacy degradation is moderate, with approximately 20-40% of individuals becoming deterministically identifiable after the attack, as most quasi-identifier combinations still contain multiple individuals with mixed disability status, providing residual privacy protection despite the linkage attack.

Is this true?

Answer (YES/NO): NO